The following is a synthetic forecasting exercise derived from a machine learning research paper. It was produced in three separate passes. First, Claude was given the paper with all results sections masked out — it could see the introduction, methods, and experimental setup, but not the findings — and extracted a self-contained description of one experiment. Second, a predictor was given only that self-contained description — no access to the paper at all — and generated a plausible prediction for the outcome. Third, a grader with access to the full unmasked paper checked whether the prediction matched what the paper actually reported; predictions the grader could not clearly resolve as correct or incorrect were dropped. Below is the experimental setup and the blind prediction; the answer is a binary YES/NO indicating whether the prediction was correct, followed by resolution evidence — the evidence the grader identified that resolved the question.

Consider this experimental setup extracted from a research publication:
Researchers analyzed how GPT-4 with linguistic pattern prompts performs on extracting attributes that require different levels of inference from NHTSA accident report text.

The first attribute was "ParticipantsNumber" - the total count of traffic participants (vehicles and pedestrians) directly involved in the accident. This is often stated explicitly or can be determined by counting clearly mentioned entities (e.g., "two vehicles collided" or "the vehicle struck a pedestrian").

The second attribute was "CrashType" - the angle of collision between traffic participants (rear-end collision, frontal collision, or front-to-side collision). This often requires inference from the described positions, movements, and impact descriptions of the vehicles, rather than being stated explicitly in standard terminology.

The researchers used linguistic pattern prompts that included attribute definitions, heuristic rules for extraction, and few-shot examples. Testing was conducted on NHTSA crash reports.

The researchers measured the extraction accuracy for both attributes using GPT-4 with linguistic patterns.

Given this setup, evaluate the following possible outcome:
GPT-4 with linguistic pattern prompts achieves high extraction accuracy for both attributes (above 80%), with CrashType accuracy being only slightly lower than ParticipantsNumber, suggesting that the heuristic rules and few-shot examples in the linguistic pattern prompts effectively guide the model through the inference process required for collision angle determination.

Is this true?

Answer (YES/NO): NO